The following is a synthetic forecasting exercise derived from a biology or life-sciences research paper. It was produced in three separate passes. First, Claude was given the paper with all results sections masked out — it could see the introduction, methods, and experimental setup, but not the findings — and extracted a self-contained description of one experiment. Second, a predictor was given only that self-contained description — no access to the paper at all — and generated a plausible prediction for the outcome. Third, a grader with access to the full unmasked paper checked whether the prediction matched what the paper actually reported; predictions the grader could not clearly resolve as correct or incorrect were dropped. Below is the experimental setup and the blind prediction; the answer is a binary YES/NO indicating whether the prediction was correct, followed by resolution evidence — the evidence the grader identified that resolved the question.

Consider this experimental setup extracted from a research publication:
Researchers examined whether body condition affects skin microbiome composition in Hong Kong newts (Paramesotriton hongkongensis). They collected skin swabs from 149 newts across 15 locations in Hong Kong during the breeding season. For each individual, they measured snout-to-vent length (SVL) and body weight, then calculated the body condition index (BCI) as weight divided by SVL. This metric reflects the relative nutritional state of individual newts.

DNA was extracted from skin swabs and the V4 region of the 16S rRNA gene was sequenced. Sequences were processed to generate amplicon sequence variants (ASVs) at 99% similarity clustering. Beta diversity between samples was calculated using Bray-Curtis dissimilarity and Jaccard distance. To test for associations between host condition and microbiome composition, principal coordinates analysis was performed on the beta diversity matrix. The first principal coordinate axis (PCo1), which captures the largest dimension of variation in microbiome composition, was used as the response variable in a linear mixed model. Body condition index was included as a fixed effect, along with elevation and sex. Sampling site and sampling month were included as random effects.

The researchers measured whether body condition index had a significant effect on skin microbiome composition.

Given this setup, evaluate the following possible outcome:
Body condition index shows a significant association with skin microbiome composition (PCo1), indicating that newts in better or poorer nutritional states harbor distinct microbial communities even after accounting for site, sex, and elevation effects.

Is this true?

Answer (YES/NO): NO